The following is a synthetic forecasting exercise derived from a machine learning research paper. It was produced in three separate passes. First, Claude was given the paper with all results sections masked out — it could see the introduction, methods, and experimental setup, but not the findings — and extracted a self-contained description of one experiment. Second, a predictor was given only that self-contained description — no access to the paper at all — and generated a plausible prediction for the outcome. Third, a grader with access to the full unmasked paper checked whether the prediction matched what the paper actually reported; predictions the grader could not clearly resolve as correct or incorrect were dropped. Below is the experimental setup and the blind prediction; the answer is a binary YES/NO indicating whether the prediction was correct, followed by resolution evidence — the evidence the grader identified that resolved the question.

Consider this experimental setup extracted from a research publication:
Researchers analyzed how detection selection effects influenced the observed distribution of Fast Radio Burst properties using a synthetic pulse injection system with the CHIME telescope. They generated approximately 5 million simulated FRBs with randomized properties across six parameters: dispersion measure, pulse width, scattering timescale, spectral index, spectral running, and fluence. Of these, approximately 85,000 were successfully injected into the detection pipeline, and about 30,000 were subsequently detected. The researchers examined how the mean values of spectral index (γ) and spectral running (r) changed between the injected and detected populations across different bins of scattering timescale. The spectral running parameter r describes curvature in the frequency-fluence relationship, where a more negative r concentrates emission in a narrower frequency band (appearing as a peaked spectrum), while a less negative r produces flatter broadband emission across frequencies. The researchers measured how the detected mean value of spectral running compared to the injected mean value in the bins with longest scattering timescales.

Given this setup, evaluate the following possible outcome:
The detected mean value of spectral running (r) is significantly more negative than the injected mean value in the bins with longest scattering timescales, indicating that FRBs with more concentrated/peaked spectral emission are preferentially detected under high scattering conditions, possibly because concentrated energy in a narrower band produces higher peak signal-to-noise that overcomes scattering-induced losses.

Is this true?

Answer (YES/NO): NO